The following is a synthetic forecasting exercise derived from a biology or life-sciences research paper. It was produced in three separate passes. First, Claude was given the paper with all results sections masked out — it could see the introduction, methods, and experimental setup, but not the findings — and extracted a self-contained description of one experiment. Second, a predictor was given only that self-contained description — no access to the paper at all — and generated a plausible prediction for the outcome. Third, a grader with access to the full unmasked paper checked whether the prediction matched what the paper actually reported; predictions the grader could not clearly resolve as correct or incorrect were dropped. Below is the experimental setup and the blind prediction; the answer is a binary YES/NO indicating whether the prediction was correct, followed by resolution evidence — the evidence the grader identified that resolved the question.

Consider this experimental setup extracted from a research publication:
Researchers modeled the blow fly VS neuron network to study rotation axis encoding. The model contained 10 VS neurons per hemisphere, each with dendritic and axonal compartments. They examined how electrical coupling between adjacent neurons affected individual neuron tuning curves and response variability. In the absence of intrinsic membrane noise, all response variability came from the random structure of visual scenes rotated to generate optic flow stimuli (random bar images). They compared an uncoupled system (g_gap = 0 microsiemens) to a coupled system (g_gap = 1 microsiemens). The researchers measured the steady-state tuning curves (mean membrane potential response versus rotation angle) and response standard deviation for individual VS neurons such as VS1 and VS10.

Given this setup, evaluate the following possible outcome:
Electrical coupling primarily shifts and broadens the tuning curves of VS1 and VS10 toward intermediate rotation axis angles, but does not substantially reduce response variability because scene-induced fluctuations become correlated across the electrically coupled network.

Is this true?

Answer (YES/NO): NO